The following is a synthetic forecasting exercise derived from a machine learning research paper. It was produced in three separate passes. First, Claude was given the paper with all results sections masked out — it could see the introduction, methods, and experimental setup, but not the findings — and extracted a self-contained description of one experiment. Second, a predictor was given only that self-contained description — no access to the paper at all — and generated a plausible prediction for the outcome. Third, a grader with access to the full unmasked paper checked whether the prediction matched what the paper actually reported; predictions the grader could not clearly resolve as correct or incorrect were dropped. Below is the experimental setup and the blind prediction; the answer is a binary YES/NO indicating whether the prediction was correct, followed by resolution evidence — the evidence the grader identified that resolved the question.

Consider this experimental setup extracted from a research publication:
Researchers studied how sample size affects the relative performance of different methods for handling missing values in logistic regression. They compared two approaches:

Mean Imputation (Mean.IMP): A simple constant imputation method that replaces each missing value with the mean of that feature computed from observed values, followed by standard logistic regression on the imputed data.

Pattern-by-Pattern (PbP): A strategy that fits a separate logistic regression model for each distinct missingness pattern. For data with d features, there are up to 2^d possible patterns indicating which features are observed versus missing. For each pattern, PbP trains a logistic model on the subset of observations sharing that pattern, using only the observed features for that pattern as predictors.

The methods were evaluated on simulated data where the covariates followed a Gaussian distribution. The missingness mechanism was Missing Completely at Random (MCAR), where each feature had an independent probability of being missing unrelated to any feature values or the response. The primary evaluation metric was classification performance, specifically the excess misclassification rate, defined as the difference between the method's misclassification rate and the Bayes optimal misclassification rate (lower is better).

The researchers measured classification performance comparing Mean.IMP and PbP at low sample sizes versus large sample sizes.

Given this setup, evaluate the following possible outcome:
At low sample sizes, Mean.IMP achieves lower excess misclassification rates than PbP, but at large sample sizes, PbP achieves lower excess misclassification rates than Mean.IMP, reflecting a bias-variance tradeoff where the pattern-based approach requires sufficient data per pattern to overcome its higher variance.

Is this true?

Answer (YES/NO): YES